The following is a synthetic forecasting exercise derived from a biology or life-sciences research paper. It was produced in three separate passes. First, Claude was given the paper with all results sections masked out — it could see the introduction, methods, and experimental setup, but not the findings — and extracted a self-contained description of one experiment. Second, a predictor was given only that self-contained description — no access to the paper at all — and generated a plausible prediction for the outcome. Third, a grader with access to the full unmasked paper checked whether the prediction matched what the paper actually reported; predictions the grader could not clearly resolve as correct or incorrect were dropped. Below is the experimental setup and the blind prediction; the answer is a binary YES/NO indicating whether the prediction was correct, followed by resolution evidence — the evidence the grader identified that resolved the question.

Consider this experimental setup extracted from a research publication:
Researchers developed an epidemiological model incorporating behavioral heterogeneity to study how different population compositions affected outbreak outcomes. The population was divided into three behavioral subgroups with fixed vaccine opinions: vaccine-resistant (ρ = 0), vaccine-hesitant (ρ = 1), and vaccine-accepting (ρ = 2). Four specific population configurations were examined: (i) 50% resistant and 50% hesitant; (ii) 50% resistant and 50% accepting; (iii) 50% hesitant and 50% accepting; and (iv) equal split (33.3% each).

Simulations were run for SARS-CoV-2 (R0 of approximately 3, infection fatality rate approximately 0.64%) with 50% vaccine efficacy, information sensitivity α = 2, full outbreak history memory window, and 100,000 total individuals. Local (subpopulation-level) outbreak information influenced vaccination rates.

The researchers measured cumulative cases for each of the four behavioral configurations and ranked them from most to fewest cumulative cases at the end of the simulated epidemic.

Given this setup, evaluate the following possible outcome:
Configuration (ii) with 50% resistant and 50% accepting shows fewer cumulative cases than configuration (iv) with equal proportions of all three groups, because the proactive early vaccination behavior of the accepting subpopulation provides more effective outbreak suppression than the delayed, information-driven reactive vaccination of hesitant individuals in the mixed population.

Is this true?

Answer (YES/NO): NO